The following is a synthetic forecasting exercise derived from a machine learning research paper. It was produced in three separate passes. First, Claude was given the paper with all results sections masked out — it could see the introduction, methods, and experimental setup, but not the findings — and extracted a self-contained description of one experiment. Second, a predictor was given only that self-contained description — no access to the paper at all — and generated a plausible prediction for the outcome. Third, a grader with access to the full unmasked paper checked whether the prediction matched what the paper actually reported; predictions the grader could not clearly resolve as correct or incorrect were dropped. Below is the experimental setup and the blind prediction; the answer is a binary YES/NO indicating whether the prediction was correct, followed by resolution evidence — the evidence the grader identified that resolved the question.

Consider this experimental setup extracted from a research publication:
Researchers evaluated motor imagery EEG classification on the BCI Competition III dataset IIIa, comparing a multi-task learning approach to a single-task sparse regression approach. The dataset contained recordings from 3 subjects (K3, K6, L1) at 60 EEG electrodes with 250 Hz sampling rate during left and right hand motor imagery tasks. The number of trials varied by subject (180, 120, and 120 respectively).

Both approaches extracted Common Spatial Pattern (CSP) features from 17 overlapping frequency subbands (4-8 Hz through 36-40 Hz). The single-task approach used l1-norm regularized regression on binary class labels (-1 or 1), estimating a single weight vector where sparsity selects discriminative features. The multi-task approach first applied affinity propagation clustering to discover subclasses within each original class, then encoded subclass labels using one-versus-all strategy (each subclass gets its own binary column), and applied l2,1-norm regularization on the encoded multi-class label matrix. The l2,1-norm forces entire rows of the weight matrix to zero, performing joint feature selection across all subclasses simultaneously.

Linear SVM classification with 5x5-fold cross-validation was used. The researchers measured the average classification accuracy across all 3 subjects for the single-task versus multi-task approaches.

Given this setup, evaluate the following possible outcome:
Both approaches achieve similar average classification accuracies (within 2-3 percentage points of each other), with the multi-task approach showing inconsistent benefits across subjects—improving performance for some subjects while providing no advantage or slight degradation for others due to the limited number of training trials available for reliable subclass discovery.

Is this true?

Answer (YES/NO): NO